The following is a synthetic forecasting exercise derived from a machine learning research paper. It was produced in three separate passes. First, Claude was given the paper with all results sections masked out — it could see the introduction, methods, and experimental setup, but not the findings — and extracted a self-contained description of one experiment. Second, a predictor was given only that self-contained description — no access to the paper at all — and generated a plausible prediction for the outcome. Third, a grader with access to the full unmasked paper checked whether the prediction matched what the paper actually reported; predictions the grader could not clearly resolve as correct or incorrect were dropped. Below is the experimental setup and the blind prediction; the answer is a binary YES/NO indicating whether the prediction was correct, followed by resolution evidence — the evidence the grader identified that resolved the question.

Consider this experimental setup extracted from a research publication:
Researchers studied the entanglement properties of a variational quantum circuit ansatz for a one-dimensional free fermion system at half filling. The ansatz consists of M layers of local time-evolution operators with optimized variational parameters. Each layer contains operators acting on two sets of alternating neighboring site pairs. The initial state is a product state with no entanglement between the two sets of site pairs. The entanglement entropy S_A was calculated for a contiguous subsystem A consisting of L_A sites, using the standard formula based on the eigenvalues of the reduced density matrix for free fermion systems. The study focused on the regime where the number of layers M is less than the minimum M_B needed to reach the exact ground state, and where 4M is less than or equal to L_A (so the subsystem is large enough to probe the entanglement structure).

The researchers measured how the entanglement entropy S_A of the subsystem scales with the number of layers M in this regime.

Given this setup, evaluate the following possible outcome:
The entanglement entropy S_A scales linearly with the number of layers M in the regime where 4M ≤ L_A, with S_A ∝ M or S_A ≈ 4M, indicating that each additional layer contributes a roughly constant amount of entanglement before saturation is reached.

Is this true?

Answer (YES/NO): NO